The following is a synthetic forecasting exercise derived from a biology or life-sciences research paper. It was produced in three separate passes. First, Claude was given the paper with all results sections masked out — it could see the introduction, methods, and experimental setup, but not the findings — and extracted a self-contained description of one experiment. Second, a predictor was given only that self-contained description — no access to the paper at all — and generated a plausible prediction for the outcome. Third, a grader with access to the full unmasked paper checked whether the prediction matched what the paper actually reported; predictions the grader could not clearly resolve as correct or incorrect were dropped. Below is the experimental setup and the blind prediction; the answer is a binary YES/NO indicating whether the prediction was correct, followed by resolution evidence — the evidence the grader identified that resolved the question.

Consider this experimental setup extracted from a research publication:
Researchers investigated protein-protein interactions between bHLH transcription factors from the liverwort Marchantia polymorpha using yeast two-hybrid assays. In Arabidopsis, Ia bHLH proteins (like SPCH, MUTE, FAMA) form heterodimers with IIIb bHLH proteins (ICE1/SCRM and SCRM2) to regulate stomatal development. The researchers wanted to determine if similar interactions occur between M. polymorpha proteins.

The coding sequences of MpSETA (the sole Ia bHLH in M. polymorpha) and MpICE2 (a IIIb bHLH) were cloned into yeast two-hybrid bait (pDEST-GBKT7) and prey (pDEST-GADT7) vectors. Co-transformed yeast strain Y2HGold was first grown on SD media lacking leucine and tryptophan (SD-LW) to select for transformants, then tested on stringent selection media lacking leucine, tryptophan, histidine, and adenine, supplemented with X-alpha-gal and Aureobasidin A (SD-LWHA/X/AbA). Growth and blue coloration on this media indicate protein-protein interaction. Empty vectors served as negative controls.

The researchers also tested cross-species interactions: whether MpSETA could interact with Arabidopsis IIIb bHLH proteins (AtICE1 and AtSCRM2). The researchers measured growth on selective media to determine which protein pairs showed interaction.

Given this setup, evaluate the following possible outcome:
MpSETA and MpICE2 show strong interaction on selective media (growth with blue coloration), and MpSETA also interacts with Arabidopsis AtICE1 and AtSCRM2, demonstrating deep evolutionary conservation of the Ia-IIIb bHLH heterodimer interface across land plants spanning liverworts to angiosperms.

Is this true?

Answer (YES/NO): YES